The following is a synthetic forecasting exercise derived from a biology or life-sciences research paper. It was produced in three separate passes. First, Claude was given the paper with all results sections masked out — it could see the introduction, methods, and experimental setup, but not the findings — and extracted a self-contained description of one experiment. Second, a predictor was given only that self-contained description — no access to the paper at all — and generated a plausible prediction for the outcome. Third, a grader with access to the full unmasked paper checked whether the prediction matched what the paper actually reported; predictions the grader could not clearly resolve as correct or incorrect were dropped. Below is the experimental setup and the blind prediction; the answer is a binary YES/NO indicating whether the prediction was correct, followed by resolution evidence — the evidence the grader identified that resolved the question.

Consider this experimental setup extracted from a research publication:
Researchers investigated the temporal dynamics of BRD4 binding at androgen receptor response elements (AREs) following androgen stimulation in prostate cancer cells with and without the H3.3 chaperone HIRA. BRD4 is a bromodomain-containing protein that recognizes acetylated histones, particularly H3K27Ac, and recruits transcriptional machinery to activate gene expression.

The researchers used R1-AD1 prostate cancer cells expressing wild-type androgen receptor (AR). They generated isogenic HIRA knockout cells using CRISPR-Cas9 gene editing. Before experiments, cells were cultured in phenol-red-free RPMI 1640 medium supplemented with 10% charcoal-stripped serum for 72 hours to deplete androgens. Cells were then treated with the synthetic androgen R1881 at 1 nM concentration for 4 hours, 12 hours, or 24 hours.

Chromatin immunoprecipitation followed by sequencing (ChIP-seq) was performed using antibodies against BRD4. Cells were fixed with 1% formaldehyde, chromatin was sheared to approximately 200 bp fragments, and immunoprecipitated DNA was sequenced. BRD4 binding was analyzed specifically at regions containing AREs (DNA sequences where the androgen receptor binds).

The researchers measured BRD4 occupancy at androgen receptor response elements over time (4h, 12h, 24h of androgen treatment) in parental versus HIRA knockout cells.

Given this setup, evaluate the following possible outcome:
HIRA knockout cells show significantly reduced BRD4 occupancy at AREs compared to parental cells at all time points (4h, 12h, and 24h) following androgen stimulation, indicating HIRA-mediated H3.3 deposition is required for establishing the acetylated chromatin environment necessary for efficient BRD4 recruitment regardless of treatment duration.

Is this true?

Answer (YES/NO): NO